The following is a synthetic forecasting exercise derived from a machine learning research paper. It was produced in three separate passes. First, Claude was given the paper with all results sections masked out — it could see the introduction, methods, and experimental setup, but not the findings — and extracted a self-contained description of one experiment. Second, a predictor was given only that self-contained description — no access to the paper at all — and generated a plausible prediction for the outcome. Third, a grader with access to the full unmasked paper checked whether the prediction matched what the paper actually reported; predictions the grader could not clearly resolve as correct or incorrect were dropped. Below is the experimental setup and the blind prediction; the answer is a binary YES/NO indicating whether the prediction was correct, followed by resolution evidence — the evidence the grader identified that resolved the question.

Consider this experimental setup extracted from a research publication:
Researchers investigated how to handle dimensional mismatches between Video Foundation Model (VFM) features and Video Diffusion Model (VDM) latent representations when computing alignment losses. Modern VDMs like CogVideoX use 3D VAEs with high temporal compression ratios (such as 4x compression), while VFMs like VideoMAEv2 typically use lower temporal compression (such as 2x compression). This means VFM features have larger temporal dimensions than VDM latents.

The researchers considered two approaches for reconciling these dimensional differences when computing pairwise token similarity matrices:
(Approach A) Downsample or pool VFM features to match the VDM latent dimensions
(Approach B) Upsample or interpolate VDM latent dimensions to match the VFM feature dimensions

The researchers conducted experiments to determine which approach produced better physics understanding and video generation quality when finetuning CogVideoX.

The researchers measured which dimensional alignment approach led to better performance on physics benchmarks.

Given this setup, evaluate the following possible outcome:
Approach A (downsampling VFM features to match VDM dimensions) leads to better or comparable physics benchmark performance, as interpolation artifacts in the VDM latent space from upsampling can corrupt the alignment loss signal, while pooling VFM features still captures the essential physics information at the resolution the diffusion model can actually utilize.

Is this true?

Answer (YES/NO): NO